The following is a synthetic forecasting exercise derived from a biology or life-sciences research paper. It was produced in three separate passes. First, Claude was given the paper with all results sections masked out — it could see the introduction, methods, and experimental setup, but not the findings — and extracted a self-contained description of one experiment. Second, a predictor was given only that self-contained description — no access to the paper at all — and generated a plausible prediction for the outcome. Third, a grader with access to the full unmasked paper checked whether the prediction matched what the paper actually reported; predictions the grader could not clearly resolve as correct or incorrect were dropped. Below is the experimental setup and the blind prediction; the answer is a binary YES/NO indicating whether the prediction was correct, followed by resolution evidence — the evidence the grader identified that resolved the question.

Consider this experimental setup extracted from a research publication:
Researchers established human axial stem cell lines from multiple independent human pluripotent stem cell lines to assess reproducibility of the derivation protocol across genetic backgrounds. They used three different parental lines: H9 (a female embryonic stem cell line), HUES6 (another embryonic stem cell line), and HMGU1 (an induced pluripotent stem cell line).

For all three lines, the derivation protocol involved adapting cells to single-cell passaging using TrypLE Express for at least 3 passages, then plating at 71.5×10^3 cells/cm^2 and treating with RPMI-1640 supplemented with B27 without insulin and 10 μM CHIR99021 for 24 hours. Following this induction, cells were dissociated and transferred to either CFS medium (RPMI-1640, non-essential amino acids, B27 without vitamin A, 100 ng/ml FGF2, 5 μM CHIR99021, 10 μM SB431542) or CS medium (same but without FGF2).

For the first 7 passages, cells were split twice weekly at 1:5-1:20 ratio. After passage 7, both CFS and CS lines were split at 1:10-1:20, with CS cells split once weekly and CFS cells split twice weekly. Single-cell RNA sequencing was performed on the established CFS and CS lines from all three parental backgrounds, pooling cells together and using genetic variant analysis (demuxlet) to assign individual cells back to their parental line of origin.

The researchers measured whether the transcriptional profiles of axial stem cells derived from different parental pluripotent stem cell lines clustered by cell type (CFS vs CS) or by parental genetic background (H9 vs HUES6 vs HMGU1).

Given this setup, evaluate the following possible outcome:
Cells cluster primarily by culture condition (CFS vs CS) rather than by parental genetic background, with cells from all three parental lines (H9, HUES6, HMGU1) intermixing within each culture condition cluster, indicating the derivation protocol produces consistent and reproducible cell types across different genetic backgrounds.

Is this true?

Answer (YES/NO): YES